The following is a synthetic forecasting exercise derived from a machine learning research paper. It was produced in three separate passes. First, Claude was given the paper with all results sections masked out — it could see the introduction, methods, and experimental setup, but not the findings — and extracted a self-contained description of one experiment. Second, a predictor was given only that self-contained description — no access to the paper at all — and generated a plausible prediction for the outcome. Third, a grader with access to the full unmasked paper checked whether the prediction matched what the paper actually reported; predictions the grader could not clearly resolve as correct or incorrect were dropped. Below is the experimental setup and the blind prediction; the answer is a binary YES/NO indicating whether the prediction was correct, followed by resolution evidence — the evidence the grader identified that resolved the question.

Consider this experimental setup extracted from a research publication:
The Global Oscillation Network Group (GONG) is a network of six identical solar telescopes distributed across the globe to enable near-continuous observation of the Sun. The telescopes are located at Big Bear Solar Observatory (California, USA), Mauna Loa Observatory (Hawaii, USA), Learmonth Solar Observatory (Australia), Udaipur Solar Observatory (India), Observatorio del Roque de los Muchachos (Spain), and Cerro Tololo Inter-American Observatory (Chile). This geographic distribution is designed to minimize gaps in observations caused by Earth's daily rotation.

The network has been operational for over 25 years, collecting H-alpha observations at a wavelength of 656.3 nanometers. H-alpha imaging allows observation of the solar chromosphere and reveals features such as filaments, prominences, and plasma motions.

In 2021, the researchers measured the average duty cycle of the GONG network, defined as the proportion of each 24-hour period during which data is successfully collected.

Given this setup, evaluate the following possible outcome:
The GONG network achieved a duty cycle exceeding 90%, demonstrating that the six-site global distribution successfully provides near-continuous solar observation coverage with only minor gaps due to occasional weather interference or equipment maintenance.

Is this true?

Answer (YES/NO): YES